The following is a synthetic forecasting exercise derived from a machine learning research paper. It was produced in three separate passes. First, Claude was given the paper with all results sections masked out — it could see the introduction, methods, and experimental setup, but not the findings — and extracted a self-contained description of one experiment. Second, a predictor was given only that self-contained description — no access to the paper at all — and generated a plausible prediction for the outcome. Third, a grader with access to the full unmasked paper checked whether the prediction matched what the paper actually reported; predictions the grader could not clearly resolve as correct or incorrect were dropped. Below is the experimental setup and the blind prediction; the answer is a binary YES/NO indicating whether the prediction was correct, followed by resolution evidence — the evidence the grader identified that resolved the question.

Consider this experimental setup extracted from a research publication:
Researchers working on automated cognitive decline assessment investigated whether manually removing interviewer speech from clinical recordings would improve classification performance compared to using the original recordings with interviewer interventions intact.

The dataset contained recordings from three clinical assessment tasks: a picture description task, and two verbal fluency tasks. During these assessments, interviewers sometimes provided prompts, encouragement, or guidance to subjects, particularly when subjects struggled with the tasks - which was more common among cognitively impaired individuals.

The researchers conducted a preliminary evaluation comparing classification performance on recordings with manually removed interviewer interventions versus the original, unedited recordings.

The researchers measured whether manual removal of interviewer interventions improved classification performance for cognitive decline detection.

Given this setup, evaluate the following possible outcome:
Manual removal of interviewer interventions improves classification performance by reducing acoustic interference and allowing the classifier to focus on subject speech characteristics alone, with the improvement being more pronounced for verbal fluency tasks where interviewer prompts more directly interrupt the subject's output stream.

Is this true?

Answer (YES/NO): NO